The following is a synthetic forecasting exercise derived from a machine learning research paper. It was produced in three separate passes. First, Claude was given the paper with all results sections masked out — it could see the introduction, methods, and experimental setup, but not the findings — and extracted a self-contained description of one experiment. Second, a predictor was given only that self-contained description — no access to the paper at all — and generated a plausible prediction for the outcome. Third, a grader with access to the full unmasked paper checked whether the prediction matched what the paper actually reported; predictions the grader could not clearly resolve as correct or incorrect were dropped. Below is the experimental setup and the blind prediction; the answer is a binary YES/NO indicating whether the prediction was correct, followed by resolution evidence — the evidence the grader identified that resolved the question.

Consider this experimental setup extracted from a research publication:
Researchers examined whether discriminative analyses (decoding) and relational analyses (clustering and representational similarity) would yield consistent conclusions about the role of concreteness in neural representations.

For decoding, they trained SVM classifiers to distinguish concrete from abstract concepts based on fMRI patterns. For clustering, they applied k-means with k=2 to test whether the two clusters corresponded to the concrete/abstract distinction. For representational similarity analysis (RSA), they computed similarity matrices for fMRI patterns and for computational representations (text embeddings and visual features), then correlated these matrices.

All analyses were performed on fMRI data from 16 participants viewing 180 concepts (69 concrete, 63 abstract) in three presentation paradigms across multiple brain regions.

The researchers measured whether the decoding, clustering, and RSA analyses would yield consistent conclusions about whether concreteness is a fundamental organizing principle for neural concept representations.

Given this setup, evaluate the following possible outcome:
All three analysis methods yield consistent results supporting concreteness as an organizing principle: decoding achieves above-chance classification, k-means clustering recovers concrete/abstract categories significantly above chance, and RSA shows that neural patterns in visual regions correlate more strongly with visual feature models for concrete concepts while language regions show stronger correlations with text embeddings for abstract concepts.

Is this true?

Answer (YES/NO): NO